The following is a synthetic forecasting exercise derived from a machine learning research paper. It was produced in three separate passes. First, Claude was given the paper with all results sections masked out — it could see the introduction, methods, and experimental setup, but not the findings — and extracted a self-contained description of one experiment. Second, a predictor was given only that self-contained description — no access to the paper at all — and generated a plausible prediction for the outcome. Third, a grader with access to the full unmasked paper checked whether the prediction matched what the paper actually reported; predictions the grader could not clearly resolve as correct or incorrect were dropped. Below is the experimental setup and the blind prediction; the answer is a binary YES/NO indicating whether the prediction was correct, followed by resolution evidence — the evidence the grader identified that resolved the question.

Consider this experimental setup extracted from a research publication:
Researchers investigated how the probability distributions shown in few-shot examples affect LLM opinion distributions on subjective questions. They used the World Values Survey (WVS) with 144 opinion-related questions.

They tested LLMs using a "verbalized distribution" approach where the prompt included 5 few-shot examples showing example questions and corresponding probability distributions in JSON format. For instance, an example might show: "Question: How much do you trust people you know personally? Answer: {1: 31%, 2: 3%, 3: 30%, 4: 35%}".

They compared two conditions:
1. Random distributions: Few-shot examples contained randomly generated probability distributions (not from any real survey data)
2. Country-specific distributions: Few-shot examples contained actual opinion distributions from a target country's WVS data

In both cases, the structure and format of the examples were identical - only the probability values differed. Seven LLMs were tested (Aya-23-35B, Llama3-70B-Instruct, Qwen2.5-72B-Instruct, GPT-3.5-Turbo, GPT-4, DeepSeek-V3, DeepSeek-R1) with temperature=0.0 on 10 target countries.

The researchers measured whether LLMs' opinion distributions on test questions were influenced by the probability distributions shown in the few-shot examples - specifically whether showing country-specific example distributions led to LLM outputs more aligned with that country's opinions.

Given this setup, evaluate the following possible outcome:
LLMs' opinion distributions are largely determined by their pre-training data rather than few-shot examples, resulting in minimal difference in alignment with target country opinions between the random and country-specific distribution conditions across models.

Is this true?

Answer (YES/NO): NO